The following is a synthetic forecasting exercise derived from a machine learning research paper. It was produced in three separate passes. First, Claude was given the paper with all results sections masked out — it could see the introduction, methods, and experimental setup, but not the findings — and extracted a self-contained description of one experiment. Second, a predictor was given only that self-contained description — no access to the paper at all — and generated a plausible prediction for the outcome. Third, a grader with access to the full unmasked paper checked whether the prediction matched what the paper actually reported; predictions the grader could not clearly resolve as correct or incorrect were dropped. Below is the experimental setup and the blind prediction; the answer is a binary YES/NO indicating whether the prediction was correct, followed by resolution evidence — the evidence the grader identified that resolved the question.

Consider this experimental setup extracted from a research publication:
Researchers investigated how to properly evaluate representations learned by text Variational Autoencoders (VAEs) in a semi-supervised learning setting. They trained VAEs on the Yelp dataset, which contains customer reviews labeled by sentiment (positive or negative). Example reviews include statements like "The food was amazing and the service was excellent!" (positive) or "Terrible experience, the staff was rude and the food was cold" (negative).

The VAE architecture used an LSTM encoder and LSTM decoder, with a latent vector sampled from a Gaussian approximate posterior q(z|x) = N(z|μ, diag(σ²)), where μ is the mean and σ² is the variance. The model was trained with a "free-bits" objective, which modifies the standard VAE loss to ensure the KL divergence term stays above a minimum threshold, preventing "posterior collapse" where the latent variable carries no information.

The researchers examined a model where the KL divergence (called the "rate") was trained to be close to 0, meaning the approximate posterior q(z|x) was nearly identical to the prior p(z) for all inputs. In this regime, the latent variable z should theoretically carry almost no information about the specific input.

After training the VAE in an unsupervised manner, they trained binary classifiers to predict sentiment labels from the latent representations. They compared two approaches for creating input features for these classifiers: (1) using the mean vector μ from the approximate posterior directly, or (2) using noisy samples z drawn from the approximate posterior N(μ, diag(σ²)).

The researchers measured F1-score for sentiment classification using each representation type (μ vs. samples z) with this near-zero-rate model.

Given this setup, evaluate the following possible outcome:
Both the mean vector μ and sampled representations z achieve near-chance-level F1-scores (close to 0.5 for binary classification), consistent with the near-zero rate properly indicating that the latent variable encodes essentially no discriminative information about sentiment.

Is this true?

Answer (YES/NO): NO